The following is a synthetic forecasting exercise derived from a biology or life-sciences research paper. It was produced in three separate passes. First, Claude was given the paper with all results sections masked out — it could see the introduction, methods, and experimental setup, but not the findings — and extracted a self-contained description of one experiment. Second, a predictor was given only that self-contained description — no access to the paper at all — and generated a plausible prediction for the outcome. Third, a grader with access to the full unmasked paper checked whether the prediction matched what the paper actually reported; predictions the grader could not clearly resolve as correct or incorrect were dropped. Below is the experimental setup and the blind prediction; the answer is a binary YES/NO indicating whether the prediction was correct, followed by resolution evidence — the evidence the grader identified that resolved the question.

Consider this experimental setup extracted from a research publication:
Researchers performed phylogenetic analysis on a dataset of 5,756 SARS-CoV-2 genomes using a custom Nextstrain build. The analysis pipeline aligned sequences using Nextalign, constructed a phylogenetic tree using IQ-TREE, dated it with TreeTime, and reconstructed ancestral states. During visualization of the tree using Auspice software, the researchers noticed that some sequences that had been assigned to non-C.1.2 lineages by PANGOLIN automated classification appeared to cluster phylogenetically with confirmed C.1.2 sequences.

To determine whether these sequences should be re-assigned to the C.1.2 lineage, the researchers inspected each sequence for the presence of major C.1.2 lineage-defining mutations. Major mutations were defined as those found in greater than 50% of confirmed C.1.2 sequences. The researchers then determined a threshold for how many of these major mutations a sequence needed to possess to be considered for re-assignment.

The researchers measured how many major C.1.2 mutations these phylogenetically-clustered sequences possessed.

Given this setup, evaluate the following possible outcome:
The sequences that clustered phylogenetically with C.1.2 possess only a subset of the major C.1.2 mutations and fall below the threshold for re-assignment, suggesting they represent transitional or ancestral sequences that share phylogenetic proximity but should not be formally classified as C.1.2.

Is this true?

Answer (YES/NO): NO